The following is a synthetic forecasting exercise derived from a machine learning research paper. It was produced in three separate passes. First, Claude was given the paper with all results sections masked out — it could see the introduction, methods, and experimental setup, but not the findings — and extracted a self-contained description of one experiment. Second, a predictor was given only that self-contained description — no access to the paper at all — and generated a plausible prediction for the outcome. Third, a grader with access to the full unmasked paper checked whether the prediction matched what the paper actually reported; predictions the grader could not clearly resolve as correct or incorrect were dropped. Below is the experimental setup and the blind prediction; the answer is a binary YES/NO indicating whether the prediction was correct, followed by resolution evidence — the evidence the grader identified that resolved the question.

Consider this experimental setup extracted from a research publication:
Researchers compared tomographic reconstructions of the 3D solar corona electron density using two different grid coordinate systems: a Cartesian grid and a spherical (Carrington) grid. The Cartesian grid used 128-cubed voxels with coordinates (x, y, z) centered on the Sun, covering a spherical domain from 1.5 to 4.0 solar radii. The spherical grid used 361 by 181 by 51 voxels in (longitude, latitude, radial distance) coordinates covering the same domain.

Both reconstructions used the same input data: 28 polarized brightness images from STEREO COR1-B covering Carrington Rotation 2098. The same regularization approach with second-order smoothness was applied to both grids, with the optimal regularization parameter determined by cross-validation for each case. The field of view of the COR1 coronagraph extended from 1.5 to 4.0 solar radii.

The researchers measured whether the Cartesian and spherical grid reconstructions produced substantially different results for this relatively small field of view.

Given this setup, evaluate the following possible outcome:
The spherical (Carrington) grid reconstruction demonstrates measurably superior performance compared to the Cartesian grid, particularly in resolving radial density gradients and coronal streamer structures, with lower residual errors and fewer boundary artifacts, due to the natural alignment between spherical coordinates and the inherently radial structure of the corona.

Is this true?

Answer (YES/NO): NO